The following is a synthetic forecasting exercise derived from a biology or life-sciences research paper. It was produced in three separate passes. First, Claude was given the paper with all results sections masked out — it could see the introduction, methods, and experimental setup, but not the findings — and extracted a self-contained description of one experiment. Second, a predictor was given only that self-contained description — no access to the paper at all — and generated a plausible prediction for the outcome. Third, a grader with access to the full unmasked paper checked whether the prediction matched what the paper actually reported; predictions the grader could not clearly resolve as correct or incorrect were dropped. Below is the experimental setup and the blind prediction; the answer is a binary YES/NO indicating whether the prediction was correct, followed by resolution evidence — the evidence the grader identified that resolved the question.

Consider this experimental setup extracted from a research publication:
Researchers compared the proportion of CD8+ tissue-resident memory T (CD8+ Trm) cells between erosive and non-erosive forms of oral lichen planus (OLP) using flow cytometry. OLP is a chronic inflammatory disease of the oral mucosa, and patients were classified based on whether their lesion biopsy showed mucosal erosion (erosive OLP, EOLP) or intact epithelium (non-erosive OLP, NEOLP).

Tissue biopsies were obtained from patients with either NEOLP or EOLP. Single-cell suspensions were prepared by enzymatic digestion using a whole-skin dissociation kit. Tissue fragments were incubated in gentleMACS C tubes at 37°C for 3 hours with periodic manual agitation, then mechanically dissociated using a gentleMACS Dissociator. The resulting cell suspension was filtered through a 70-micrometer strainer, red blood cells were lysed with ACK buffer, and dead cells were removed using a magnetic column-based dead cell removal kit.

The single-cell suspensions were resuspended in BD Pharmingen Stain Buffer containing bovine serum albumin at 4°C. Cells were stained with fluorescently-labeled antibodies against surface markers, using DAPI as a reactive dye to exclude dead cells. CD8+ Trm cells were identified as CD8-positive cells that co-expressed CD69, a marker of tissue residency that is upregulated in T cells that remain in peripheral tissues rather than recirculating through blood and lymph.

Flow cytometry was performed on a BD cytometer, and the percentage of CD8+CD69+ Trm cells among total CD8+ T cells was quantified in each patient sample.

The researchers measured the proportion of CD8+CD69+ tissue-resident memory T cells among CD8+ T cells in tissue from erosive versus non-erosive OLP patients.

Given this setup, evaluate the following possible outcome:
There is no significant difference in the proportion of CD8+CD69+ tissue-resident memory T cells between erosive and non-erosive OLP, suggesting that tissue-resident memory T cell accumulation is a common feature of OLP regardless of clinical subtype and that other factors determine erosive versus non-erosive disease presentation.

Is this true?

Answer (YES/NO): NO